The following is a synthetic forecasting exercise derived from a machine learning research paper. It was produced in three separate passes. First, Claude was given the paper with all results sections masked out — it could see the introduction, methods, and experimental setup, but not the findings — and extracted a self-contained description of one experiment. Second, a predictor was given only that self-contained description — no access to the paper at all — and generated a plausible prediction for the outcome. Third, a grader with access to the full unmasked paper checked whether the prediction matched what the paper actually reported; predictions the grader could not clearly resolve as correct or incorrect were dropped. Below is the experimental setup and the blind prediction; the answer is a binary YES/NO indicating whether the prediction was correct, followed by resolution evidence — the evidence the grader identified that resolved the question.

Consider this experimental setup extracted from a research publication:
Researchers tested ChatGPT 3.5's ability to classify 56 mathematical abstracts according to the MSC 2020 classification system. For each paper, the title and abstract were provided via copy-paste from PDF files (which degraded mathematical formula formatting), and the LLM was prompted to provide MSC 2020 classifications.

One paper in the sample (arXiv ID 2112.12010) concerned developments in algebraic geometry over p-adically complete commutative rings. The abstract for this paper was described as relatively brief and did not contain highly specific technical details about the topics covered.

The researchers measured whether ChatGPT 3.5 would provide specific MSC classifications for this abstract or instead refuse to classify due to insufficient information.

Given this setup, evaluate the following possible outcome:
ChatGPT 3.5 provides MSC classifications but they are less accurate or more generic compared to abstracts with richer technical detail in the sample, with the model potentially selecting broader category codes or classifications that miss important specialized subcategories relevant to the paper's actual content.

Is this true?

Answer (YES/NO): NO